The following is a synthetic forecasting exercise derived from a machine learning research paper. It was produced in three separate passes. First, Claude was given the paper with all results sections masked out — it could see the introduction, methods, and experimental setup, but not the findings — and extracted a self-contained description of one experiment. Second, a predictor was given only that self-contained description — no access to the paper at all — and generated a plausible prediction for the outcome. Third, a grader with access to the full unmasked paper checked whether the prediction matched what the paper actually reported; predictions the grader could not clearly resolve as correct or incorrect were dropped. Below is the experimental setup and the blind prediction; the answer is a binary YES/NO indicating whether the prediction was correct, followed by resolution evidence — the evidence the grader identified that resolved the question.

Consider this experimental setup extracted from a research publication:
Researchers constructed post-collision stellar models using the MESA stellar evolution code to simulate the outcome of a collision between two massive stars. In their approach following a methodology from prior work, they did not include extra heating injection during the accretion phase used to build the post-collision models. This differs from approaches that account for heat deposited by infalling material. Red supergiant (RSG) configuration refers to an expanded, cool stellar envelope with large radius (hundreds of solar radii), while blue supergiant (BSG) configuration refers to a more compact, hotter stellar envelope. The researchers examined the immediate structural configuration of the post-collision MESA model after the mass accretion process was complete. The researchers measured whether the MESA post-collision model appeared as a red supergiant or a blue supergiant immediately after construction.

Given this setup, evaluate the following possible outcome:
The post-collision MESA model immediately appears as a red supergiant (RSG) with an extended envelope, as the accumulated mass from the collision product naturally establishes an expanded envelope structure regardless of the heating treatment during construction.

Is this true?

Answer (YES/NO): NO